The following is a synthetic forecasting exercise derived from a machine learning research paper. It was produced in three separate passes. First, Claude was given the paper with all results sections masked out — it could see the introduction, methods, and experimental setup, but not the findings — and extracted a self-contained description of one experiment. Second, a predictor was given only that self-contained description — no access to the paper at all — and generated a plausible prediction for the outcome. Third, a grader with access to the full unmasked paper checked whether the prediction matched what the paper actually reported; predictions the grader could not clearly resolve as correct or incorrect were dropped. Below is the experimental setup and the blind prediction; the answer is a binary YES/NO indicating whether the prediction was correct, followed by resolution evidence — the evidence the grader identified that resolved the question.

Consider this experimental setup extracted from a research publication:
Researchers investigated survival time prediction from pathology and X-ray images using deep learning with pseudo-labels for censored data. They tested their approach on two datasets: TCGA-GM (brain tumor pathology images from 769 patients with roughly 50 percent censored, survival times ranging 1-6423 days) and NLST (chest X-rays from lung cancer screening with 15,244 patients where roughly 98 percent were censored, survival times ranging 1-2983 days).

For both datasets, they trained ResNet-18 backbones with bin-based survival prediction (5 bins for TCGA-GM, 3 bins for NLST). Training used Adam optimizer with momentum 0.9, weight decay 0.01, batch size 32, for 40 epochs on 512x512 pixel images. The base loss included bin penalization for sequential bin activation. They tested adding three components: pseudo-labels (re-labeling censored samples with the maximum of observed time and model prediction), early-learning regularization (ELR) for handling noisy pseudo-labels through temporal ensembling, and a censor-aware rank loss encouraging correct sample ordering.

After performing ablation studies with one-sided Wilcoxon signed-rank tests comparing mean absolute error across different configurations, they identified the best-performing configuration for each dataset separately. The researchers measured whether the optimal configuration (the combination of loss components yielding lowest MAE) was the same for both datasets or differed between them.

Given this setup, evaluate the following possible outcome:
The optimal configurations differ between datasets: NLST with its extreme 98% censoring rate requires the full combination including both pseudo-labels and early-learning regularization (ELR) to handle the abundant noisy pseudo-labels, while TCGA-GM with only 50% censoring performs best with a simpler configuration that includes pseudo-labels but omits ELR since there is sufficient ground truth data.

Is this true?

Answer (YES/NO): NO